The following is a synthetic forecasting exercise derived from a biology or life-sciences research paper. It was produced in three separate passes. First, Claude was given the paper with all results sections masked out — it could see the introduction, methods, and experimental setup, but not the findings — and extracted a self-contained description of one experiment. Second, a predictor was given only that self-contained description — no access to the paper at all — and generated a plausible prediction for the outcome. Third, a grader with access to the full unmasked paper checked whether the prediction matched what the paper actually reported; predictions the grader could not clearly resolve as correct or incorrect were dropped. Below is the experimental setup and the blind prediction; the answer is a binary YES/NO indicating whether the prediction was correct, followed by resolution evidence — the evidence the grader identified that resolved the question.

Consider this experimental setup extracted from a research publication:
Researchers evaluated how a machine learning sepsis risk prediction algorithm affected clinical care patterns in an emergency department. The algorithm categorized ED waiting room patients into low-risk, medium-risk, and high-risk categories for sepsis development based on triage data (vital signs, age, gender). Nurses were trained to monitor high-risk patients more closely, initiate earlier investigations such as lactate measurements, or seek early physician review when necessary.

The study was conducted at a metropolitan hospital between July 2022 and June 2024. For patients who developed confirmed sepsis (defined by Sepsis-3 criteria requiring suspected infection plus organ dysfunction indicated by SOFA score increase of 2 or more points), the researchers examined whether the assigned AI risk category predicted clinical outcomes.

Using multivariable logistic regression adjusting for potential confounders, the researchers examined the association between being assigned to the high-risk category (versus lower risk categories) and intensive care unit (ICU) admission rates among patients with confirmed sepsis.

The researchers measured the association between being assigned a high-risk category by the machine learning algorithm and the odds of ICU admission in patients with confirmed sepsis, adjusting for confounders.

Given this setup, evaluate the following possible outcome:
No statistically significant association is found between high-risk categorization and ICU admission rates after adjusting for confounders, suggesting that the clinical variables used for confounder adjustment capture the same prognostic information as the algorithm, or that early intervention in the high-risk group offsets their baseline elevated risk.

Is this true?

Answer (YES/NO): NO